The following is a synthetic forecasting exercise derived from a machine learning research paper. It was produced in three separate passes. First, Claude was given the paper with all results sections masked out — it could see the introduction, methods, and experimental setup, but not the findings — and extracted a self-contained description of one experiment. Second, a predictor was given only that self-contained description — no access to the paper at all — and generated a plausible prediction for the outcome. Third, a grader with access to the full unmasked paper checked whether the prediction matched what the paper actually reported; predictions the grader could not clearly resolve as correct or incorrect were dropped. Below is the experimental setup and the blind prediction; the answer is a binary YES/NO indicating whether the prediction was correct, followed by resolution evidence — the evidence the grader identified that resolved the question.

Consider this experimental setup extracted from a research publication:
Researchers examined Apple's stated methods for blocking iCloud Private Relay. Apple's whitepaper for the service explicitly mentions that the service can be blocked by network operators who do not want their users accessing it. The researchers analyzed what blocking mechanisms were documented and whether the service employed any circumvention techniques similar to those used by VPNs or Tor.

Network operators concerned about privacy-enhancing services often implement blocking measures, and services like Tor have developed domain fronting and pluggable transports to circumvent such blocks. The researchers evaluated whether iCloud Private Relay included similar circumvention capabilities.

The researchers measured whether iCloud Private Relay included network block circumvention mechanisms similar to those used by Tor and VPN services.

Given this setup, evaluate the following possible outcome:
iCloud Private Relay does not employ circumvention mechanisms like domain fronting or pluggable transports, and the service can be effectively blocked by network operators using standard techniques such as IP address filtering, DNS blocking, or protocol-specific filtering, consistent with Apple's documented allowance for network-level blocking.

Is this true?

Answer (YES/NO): YES